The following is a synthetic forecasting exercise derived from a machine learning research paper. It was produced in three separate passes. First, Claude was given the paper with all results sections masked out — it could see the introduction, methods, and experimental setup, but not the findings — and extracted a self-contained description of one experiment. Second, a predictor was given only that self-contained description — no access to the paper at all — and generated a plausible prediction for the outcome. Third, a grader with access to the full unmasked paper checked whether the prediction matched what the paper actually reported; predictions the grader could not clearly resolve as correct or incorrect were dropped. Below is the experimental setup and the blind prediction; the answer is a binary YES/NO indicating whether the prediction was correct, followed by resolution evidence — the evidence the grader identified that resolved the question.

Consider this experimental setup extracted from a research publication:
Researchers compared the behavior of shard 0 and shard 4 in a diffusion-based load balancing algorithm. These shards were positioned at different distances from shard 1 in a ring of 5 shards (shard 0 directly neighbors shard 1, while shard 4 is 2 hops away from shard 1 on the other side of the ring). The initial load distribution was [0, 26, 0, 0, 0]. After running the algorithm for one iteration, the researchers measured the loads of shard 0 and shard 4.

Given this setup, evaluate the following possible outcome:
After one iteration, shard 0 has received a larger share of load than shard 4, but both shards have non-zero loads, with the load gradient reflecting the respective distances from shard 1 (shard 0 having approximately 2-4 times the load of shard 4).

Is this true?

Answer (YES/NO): NO